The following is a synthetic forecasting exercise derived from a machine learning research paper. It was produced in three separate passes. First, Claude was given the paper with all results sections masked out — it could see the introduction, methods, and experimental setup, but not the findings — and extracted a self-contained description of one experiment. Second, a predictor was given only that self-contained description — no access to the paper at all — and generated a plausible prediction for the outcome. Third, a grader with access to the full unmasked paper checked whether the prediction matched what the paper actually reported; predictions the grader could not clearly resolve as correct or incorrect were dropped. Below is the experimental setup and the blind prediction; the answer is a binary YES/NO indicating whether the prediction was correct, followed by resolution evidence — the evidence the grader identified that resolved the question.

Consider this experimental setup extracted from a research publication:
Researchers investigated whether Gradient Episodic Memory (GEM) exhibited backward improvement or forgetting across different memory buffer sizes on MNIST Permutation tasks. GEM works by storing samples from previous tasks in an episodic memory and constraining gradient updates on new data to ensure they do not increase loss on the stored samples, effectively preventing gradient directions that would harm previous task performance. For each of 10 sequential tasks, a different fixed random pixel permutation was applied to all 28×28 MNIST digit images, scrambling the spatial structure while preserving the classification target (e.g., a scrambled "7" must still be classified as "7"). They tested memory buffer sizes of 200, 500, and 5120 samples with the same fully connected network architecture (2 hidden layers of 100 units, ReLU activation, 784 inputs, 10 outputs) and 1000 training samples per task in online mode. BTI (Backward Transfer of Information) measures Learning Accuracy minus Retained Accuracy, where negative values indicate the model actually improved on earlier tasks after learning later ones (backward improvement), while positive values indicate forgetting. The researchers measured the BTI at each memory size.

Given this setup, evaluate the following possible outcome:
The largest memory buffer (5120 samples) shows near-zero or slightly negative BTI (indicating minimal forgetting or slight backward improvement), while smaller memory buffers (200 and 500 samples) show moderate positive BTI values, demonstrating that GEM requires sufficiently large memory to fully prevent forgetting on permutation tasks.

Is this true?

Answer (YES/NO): YES